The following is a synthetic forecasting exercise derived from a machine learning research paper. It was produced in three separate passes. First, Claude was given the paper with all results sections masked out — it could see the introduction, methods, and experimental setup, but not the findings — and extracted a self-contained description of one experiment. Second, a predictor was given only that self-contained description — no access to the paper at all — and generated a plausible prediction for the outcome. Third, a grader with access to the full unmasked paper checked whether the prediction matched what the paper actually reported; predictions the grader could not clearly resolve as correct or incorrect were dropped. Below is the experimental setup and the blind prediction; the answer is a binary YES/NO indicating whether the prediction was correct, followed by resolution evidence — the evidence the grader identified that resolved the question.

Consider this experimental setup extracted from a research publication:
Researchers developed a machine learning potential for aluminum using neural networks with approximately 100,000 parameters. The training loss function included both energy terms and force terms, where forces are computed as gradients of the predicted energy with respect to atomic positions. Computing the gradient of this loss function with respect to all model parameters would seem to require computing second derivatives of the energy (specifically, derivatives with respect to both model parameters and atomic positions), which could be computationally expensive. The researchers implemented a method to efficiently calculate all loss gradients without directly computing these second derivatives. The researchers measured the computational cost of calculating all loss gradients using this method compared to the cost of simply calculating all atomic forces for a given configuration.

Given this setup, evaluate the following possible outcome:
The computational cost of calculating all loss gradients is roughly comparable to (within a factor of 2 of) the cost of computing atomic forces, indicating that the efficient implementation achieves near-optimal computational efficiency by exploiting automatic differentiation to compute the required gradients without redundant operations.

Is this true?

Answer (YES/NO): YES